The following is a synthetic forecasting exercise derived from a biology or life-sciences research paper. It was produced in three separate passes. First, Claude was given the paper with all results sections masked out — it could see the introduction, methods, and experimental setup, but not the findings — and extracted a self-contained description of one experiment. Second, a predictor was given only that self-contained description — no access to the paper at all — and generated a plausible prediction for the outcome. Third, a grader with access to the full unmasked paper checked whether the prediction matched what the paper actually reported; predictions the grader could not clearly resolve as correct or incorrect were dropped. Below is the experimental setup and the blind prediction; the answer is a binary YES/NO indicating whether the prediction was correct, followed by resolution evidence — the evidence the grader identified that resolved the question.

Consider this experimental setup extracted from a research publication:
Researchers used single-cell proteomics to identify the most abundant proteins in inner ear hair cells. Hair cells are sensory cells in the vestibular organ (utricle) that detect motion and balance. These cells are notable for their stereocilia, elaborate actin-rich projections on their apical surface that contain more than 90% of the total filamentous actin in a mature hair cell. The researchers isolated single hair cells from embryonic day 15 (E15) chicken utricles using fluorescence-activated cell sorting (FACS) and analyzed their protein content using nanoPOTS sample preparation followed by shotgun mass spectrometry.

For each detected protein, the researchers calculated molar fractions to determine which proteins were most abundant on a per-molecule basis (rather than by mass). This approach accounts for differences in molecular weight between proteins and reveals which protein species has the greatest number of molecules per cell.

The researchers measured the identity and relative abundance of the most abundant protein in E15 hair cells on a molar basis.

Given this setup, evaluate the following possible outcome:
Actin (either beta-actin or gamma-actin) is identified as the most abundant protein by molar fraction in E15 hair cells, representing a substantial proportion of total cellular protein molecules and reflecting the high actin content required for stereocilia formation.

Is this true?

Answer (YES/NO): NO